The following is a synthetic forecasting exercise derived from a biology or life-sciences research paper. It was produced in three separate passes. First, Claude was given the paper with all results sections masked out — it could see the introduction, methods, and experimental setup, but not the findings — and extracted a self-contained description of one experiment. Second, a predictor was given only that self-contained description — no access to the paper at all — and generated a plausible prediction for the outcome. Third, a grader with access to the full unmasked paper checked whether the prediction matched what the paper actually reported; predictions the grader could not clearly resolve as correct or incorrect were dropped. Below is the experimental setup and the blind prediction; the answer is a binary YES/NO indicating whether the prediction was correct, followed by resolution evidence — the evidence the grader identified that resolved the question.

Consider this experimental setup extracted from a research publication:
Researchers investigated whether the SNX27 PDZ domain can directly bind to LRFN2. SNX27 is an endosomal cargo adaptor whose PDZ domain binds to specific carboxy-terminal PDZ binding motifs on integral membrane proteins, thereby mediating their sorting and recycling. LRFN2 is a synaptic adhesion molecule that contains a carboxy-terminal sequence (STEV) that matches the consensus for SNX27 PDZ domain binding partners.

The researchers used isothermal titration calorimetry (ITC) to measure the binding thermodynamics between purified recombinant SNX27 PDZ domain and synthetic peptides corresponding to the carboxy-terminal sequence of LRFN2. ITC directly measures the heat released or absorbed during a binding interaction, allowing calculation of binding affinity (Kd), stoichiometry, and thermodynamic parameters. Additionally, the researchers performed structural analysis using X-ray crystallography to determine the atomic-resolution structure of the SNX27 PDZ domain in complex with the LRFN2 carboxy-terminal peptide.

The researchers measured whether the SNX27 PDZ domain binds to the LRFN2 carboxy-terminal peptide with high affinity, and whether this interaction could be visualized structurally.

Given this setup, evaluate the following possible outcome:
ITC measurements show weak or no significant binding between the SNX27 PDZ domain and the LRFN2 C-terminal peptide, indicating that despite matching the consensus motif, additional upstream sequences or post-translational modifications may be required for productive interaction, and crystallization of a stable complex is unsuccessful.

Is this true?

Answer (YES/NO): NO